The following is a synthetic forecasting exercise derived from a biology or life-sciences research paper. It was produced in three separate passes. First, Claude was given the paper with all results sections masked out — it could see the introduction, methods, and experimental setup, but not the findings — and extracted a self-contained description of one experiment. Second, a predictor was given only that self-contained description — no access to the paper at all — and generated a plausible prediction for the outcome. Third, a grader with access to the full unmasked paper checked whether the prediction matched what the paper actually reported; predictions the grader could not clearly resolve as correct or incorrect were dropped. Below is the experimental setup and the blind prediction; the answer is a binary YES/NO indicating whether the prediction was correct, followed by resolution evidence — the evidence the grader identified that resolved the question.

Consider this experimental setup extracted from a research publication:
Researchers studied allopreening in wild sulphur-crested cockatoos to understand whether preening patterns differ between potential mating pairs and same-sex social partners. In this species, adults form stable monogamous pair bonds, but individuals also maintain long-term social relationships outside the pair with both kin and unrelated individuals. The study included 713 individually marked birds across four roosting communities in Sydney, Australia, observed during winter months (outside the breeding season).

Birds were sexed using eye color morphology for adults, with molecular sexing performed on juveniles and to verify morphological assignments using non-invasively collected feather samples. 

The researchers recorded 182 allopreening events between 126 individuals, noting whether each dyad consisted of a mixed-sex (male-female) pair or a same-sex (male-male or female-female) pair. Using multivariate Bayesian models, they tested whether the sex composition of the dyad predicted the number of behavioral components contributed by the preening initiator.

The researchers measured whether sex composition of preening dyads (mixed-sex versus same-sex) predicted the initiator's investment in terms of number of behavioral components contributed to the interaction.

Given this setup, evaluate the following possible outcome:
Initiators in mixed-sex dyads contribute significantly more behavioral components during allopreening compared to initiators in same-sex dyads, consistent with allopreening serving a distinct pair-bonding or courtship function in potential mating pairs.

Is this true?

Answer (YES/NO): NO